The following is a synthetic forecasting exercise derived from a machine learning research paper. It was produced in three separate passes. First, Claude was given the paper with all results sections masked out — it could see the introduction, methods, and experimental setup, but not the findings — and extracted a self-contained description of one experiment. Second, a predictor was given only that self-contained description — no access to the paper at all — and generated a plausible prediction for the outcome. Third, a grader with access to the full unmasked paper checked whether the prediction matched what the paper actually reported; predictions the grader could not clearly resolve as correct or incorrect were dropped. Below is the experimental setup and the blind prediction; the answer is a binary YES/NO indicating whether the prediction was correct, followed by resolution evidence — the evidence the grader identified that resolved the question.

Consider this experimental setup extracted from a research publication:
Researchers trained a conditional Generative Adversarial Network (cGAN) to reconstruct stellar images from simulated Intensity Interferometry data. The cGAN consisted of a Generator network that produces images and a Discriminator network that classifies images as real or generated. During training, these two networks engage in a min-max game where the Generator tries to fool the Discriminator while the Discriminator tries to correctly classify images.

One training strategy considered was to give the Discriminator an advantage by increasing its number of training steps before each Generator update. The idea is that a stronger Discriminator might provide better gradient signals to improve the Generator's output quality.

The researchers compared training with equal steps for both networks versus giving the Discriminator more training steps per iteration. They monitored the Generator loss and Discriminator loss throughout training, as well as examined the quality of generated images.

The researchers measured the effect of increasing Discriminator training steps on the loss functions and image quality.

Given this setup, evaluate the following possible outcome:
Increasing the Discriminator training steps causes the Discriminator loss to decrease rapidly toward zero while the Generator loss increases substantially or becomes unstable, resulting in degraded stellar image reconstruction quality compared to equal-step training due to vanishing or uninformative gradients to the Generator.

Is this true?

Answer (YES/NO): NO